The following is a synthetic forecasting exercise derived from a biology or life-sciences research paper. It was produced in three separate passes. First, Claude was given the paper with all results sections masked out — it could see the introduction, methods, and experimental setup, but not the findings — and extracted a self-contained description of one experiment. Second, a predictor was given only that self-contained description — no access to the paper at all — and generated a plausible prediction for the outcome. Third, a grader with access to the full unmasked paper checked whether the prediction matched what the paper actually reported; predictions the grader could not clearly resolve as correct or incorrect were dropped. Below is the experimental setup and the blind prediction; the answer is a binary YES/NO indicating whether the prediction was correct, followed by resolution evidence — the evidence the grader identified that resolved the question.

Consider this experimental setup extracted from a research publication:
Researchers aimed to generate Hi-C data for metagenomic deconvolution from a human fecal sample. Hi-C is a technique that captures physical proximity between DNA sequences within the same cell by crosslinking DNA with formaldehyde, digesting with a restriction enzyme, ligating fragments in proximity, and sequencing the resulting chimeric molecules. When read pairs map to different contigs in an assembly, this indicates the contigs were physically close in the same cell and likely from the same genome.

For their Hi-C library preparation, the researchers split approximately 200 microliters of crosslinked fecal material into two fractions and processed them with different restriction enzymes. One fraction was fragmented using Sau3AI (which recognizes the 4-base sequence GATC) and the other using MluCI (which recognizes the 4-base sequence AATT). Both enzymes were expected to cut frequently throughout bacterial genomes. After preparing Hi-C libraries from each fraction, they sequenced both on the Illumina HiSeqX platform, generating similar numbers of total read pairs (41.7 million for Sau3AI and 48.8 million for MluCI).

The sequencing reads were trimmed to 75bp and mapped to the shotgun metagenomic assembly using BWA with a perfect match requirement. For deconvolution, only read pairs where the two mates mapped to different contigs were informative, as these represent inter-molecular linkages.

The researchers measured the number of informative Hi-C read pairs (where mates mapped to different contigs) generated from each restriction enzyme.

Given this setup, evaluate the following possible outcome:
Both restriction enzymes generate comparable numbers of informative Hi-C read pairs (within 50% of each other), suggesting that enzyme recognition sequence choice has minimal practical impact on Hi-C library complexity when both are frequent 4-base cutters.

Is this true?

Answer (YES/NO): YES